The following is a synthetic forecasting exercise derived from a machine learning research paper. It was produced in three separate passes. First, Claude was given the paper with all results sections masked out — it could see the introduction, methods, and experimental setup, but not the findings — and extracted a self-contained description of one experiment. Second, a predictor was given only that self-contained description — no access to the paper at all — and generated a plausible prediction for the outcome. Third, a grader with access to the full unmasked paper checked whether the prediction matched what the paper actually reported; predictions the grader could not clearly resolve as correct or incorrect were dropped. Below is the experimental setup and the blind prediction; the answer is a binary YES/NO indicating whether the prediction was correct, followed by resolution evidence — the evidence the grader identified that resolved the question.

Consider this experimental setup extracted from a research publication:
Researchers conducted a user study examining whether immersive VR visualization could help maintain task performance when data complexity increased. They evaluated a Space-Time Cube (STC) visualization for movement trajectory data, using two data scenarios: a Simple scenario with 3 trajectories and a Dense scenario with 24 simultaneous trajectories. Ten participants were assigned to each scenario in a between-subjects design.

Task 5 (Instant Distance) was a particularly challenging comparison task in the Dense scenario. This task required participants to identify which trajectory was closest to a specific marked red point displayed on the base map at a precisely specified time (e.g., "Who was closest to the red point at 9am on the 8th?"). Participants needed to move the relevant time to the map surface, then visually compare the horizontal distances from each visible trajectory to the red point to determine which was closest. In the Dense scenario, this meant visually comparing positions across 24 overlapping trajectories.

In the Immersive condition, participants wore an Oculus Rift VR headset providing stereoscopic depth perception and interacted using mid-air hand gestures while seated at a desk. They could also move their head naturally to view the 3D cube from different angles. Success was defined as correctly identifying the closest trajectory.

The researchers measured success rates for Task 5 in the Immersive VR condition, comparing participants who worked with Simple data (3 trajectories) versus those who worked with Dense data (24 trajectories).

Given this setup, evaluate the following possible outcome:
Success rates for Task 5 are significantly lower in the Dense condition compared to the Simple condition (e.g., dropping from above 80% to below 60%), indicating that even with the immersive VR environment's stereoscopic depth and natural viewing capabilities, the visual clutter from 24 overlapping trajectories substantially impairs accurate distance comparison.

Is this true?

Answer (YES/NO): NO